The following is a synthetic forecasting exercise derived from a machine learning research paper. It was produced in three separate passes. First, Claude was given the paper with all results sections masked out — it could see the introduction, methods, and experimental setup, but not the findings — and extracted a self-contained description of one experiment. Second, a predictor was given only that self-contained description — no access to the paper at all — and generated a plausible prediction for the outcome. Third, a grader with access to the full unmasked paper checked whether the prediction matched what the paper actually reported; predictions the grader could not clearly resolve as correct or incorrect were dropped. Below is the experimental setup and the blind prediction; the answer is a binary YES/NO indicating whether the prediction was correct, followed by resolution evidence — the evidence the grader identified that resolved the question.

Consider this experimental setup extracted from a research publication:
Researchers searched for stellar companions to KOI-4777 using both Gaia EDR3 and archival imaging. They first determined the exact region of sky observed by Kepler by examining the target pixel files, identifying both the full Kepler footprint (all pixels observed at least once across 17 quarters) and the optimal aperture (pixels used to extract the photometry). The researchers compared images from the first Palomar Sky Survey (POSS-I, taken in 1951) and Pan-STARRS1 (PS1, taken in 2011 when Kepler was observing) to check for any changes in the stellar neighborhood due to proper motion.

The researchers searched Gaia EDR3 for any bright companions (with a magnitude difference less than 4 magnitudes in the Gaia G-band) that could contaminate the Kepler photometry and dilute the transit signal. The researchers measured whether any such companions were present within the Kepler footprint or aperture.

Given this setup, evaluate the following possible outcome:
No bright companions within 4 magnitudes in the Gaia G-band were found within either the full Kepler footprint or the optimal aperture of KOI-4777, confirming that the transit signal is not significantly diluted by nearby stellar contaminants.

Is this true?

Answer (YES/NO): YES